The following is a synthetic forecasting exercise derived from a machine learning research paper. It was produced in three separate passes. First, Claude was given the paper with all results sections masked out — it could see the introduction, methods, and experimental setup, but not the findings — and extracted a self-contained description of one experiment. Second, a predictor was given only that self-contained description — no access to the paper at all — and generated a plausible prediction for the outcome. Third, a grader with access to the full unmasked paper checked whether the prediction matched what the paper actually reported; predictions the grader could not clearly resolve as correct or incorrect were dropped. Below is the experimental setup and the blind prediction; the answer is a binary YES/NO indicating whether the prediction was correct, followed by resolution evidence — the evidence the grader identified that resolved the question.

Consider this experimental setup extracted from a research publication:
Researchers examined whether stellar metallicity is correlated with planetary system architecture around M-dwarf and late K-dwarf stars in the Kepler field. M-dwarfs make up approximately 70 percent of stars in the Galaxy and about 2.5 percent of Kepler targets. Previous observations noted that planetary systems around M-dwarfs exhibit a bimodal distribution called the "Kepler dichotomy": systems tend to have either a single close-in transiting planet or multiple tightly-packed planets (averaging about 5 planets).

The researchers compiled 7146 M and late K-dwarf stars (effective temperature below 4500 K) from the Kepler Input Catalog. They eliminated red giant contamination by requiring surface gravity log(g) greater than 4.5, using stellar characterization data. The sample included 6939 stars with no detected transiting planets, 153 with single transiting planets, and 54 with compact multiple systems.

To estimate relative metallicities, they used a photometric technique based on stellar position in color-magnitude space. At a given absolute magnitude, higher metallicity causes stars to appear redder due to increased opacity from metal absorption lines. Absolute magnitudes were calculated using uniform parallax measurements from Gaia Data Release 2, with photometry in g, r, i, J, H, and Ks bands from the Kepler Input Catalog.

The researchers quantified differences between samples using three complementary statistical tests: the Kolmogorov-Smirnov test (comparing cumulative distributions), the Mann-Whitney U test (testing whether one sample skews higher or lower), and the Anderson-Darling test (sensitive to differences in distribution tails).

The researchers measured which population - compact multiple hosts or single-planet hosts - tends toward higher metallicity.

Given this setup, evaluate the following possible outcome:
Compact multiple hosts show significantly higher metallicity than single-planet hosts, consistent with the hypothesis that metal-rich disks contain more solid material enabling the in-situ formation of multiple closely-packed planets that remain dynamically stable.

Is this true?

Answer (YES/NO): NO